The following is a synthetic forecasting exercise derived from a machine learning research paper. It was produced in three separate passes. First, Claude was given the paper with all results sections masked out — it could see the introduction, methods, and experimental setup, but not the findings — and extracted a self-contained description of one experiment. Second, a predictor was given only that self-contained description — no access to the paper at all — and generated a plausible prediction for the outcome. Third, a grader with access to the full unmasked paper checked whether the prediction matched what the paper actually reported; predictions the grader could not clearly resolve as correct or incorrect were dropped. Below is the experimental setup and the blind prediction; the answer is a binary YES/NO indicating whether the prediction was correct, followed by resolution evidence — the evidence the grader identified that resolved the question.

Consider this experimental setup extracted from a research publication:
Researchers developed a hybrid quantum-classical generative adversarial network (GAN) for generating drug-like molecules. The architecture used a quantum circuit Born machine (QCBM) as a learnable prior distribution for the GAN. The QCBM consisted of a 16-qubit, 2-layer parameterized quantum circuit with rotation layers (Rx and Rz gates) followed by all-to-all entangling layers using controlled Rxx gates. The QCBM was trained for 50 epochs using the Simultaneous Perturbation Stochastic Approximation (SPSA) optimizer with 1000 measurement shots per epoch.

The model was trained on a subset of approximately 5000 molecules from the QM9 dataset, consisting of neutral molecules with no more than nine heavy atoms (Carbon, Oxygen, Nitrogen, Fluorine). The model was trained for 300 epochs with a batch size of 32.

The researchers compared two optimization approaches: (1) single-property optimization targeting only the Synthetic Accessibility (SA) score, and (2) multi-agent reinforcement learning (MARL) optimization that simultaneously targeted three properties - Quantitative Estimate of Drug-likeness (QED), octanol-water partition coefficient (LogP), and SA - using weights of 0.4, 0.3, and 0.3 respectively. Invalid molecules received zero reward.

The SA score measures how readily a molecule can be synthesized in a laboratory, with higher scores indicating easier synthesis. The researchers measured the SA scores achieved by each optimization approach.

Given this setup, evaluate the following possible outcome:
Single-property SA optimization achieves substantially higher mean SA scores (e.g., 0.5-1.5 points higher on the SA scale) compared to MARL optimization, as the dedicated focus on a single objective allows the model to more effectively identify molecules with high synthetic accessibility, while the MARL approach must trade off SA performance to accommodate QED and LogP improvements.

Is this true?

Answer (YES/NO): NO